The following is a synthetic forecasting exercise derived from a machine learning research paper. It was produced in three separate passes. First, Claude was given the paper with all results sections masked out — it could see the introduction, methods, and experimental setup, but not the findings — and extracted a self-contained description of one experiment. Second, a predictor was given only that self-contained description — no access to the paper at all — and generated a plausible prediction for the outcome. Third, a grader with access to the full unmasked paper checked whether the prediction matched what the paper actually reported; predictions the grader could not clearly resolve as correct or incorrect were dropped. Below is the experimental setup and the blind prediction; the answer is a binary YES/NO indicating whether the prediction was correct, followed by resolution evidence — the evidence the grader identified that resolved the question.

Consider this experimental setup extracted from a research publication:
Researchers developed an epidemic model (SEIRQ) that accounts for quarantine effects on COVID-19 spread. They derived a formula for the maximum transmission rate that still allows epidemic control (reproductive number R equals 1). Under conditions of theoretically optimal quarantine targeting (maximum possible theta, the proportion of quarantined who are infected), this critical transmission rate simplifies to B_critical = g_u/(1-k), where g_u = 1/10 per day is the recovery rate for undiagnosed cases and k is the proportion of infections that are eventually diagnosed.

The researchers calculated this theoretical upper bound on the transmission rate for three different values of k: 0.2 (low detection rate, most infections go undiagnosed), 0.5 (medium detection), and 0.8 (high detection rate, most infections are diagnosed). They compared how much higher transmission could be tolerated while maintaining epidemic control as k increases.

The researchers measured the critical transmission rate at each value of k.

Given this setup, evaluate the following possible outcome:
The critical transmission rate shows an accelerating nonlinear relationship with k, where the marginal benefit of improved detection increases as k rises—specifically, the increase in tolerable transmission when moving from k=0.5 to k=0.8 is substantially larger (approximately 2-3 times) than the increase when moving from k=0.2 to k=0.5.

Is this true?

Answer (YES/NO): NO